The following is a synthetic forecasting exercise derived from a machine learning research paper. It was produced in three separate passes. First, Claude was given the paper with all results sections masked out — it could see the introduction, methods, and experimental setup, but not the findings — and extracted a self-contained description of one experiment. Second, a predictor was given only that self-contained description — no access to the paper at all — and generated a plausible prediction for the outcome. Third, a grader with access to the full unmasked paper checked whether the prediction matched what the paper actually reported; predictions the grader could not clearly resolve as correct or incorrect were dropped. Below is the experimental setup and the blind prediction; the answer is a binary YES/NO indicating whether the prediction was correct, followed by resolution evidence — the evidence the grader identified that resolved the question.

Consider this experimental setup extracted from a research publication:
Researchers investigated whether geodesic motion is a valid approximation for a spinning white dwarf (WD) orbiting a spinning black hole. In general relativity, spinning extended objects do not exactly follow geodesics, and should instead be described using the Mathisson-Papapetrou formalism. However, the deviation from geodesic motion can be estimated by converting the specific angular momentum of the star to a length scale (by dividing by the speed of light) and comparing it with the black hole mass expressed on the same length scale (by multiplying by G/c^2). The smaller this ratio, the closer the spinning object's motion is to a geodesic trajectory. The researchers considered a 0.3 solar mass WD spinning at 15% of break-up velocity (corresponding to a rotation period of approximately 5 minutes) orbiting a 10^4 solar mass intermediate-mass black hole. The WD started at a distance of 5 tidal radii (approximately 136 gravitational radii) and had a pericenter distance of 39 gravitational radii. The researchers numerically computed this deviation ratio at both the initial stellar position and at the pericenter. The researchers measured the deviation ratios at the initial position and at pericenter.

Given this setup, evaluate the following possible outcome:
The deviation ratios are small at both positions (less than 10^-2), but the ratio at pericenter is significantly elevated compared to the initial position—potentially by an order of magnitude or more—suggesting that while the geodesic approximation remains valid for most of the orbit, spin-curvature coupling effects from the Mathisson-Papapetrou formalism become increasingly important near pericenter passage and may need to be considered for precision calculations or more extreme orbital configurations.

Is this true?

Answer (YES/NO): NO